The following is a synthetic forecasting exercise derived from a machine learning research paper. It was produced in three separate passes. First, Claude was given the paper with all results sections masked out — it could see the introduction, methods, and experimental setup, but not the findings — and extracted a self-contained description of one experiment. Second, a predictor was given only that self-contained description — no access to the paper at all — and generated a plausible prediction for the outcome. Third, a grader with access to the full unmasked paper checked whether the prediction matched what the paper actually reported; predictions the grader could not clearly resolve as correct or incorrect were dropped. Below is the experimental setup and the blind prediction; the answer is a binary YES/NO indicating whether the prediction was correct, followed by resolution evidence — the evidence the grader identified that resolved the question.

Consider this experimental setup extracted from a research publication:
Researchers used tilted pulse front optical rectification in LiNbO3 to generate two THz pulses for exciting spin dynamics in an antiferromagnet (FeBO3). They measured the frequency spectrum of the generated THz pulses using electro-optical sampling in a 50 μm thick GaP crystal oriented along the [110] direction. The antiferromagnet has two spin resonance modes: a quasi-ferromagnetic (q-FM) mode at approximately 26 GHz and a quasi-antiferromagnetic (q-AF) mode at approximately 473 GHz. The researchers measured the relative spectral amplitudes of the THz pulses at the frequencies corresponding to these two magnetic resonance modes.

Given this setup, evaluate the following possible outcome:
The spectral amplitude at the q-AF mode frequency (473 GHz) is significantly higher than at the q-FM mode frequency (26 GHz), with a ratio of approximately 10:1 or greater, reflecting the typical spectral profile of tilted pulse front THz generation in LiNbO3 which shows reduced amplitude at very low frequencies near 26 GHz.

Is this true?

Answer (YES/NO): YES